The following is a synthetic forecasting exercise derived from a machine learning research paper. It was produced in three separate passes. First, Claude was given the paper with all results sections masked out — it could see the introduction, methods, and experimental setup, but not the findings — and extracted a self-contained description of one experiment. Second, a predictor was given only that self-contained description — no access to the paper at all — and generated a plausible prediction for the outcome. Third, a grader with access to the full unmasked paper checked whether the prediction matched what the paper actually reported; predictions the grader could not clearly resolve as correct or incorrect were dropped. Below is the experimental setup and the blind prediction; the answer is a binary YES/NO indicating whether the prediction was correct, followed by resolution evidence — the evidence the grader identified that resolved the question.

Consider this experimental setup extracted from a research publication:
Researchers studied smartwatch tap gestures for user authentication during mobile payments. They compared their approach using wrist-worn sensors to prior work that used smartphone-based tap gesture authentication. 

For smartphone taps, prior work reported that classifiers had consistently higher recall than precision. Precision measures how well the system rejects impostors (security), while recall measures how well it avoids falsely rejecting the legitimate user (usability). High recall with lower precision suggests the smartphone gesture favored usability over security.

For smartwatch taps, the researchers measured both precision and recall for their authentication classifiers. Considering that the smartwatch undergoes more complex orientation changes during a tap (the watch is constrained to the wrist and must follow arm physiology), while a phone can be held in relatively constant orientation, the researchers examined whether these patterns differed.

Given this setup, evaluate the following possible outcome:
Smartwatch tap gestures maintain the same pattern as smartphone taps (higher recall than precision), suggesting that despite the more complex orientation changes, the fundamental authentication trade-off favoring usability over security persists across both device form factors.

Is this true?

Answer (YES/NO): NO